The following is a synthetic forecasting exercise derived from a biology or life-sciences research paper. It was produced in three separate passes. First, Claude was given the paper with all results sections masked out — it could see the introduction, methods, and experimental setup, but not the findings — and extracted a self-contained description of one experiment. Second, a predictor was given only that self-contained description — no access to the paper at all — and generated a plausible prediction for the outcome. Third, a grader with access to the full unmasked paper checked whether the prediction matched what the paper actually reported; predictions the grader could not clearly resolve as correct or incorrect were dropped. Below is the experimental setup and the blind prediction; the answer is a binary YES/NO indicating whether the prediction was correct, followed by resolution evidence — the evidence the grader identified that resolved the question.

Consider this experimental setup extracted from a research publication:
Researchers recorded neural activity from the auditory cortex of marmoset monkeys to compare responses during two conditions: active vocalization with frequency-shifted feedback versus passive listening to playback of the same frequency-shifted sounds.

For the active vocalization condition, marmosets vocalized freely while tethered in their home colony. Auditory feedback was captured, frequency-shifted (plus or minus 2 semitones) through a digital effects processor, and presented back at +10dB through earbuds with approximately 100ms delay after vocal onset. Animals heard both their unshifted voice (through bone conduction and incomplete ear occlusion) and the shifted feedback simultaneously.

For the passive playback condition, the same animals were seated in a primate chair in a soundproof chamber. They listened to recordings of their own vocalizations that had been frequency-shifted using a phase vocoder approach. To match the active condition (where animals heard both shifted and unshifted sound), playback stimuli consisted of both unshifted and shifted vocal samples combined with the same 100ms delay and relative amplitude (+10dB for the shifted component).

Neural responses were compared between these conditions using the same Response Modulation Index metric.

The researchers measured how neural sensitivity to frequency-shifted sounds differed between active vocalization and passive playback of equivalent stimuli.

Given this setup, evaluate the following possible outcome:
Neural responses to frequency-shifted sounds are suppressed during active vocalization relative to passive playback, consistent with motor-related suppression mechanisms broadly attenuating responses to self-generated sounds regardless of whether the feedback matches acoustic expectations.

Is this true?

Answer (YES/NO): NO